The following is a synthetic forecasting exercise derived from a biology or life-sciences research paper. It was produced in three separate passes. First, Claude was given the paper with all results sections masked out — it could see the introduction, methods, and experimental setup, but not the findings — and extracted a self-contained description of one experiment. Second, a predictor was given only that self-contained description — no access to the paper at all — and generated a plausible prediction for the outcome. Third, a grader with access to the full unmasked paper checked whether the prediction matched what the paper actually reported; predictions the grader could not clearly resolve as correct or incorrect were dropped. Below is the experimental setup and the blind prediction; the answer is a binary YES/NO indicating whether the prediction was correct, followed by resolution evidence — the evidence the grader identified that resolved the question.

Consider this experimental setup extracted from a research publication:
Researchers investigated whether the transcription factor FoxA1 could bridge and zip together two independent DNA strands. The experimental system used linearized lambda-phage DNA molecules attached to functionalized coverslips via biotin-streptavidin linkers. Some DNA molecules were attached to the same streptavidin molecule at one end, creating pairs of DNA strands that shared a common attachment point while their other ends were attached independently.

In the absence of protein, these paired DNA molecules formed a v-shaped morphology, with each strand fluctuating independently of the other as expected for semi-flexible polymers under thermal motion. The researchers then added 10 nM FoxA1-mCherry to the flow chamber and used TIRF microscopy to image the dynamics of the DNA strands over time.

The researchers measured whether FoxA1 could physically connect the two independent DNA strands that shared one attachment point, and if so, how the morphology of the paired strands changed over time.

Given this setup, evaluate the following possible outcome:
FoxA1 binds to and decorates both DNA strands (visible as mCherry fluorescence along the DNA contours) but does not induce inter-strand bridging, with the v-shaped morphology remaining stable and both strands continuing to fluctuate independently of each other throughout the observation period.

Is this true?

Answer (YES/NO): NO